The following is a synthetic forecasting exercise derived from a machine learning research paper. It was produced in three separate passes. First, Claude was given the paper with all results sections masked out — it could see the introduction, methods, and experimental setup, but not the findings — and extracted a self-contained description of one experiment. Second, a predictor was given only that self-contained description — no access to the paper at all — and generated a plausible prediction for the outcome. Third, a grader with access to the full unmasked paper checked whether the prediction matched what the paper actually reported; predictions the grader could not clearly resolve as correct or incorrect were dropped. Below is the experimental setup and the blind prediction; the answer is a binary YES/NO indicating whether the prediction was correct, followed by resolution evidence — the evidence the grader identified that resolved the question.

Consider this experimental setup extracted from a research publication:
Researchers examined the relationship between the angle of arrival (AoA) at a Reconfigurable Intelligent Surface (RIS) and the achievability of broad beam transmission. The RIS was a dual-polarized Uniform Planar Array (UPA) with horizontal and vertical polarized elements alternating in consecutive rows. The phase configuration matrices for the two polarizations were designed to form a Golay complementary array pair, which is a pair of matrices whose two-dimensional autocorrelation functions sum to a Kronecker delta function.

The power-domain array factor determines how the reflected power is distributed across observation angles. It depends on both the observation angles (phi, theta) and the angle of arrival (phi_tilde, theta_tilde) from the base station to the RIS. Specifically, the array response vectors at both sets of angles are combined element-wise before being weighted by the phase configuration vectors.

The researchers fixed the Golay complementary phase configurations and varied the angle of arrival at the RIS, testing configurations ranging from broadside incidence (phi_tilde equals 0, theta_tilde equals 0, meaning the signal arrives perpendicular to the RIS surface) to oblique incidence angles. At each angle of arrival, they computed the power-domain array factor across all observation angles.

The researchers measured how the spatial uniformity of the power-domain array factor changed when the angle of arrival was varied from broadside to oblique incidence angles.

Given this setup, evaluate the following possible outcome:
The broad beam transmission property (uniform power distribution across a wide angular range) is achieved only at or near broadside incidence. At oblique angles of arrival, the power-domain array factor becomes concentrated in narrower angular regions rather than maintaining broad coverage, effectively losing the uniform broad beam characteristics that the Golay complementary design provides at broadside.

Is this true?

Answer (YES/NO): NO